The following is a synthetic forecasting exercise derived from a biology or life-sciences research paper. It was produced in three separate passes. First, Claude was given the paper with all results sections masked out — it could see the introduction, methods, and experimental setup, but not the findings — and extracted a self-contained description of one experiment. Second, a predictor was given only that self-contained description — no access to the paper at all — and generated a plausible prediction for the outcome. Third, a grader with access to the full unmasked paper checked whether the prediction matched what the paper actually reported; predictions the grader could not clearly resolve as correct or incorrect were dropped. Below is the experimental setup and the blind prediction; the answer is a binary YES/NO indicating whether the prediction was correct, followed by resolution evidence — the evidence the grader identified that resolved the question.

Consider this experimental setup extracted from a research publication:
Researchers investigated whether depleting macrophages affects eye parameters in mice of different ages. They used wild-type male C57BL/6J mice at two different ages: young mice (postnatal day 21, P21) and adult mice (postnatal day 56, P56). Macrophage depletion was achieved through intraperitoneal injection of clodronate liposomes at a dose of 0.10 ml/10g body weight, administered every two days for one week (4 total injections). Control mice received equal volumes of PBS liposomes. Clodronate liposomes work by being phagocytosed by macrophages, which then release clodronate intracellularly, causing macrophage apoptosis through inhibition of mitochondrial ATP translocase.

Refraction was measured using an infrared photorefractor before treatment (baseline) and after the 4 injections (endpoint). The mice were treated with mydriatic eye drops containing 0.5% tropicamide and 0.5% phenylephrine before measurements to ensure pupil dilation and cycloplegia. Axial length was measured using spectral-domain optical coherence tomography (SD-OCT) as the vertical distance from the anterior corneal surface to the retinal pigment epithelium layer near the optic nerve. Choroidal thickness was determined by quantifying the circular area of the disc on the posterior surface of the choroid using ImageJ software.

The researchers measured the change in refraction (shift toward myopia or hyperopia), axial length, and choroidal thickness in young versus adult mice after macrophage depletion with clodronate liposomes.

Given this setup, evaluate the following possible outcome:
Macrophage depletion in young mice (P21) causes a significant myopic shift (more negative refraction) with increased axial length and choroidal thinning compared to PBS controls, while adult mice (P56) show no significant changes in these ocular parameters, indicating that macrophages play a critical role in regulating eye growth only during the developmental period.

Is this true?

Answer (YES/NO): NO